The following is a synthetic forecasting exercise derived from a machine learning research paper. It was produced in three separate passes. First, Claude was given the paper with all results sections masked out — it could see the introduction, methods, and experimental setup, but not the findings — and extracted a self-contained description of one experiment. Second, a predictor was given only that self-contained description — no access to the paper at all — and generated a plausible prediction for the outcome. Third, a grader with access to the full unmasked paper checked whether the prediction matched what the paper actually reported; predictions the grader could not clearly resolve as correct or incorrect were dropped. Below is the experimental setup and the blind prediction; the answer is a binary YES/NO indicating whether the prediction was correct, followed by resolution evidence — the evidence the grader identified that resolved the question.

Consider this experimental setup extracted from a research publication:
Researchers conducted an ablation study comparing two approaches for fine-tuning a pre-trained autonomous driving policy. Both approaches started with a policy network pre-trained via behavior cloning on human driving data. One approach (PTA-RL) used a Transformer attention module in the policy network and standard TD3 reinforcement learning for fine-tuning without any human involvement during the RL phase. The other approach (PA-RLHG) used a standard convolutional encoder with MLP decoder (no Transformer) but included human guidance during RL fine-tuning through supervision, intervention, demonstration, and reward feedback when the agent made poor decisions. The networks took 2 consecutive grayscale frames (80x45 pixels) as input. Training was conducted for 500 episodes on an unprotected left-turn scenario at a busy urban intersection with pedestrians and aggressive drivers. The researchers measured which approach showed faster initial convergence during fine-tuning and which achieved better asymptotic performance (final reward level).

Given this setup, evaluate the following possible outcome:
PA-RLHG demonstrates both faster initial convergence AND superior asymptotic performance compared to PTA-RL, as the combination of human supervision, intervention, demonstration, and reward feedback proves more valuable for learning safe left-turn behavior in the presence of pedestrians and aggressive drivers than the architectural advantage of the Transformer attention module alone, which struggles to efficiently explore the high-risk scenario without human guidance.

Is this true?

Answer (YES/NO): NO